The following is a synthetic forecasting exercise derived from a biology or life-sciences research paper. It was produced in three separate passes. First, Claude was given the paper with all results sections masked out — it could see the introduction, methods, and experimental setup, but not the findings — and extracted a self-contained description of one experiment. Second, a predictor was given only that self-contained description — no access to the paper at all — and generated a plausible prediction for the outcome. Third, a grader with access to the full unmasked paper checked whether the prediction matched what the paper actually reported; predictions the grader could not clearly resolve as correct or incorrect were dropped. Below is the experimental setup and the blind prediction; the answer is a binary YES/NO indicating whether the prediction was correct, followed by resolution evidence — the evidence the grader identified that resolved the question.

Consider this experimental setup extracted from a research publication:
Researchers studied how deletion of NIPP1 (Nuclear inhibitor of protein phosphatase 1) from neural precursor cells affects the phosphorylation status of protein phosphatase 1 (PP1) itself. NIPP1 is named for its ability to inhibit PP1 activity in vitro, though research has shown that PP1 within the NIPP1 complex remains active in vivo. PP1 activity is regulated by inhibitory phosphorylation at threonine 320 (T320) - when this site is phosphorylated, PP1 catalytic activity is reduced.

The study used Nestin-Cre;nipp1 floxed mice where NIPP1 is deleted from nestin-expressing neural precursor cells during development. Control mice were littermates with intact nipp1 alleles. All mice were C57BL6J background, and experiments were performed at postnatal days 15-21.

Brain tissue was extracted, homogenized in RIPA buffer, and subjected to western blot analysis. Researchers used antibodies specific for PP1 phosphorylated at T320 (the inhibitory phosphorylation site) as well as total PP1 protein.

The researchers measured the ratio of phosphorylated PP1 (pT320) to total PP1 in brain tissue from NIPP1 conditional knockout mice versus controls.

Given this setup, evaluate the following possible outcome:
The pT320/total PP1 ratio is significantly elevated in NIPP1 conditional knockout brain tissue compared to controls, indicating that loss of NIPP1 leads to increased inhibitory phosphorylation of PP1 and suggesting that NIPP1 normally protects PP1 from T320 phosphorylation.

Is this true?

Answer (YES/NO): YES